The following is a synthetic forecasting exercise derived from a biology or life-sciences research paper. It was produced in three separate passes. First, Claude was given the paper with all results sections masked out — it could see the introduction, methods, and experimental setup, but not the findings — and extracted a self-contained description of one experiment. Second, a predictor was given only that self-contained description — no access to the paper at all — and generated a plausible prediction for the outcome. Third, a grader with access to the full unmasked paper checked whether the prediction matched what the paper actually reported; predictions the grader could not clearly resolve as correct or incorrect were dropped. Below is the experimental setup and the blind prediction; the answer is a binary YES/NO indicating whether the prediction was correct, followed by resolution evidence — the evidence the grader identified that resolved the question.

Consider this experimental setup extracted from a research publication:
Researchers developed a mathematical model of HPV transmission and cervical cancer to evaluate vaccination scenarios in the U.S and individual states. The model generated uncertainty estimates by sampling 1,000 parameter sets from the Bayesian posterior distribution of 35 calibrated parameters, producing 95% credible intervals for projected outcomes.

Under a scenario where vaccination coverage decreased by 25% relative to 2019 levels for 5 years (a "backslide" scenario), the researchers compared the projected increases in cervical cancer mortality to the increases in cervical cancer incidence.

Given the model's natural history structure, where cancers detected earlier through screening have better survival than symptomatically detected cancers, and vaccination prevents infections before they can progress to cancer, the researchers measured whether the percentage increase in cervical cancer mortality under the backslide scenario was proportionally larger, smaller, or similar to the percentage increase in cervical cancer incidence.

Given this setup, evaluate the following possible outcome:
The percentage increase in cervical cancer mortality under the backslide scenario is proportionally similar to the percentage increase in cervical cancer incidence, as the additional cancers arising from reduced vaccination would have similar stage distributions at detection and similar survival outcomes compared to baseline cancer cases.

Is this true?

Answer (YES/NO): YES